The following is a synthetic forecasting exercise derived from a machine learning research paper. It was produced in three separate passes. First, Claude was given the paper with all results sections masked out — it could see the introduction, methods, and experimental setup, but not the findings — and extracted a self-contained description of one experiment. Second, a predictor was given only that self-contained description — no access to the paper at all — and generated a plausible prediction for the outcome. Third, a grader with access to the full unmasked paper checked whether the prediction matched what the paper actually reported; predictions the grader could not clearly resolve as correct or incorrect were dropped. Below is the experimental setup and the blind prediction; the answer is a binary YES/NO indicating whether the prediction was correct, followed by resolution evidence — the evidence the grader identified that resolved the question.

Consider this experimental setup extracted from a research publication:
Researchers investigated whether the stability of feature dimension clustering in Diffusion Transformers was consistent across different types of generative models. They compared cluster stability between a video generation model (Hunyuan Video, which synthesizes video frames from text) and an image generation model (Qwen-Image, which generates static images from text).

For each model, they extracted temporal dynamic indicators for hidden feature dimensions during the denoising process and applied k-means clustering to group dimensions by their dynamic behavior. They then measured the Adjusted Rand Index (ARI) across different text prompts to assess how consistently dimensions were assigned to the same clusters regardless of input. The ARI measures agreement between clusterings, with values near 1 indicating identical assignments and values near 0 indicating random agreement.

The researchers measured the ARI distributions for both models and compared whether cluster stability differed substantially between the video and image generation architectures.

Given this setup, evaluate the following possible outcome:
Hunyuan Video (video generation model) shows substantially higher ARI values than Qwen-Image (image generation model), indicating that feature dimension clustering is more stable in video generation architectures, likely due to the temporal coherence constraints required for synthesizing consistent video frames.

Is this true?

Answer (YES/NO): NO